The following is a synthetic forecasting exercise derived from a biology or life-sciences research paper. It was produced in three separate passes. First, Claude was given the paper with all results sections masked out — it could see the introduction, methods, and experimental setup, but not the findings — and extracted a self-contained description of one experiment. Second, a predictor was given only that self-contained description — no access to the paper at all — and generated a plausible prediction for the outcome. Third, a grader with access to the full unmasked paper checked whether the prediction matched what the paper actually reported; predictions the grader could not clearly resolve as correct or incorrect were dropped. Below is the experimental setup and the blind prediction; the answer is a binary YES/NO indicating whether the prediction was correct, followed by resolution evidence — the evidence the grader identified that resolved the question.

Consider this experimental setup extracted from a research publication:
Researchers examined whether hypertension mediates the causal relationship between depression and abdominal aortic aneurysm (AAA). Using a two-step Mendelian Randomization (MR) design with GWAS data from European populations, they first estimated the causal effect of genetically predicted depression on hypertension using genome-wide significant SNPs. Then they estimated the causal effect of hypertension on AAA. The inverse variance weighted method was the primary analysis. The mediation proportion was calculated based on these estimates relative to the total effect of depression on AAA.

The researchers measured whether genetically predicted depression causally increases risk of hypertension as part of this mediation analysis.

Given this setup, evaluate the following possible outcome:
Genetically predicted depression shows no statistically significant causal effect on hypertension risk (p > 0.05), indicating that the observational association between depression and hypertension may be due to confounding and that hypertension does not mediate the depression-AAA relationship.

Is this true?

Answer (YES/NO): NO